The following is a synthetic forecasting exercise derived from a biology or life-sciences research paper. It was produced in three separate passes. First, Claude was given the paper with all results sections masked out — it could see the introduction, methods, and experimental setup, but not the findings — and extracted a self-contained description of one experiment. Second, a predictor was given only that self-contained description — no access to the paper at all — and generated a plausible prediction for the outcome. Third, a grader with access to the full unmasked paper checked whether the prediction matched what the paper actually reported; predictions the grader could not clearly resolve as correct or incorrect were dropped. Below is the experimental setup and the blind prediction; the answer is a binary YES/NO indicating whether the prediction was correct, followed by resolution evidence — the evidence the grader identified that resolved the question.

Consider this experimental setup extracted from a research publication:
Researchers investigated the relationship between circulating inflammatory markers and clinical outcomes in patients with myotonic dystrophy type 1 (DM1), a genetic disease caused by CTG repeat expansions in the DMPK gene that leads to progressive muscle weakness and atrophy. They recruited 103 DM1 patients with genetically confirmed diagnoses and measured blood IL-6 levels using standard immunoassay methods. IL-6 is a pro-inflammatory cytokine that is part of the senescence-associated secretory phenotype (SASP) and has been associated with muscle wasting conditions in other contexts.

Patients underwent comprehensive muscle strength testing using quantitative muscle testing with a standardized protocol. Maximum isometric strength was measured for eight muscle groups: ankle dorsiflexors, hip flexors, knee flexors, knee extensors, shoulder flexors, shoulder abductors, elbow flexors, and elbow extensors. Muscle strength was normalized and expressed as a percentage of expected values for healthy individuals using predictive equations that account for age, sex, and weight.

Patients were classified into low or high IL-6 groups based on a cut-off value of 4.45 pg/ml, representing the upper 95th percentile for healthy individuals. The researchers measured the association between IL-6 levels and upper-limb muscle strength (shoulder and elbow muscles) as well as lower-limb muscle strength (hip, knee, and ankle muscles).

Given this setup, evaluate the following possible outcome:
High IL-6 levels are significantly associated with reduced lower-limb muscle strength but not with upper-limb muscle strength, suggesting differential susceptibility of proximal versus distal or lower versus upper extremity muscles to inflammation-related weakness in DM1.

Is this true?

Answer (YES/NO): NO